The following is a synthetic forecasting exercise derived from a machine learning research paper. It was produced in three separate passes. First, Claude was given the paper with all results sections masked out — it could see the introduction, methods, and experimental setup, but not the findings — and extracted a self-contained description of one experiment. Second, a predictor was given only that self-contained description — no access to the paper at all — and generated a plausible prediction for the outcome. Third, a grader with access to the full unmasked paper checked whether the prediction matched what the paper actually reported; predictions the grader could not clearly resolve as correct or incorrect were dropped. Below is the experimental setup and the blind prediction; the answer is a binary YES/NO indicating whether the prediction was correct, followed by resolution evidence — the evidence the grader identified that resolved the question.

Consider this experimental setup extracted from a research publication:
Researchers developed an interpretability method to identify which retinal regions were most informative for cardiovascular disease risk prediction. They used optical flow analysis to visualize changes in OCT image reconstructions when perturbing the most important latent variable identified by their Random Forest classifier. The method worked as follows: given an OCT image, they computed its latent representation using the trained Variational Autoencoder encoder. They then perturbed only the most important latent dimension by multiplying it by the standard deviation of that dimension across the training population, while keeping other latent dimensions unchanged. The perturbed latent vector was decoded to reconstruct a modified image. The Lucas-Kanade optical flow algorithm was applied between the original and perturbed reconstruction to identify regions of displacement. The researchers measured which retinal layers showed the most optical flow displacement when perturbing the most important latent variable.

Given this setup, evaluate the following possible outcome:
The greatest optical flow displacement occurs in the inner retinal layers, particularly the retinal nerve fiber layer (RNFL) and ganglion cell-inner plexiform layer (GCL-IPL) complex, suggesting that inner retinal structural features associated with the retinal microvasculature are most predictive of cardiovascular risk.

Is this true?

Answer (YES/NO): NO